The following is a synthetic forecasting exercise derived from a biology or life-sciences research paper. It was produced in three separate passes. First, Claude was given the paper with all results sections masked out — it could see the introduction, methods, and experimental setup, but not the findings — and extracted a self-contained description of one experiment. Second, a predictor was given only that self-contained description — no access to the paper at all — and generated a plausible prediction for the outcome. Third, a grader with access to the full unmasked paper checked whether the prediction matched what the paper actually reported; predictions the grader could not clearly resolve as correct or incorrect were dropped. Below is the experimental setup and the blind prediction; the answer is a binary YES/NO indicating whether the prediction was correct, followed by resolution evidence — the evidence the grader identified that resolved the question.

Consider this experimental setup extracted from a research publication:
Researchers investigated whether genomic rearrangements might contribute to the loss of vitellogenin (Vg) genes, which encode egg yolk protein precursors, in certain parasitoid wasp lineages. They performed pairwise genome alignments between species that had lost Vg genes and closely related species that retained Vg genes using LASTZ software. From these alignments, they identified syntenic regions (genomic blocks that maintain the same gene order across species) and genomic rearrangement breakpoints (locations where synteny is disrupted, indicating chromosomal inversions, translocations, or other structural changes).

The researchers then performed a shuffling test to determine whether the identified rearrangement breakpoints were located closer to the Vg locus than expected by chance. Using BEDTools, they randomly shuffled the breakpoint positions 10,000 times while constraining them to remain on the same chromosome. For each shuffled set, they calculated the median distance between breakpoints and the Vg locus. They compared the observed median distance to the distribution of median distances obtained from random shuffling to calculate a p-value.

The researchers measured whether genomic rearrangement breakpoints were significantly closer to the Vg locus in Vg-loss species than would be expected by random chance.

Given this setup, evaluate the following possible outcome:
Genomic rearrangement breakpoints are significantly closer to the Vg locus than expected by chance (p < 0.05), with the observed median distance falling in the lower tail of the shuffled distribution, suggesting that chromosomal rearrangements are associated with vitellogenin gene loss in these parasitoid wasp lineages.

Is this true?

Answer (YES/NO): YES